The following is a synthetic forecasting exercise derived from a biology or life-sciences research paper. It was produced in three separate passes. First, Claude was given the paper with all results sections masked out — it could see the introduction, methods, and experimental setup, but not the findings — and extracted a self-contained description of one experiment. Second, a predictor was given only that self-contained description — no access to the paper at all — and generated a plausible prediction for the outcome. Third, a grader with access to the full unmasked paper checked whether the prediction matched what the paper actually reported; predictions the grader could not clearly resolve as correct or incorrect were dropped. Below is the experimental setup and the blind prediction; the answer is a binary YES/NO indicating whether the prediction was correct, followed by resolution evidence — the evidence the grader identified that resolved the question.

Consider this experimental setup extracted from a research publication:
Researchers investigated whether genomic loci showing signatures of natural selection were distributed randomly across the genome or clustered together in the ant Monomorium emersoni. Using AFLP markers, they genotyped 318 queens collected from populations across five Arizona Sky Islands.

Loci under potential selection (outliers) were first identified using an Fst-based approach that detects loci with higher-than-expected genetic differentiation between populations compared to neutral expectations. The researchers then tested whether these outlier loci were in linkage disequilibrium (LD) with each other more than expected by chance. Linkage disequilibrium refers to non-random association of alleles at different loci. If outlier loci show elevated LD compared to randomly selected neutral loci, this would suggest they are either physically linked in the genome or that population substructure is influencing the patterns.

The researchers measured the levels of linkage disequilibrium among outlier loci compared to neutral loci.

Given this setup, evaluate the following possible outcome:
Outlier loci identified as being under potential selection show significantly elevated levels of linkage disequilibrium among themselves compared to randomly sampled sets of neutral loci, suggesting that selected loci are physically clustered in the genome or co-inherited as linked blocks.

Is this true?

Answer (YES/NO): YES